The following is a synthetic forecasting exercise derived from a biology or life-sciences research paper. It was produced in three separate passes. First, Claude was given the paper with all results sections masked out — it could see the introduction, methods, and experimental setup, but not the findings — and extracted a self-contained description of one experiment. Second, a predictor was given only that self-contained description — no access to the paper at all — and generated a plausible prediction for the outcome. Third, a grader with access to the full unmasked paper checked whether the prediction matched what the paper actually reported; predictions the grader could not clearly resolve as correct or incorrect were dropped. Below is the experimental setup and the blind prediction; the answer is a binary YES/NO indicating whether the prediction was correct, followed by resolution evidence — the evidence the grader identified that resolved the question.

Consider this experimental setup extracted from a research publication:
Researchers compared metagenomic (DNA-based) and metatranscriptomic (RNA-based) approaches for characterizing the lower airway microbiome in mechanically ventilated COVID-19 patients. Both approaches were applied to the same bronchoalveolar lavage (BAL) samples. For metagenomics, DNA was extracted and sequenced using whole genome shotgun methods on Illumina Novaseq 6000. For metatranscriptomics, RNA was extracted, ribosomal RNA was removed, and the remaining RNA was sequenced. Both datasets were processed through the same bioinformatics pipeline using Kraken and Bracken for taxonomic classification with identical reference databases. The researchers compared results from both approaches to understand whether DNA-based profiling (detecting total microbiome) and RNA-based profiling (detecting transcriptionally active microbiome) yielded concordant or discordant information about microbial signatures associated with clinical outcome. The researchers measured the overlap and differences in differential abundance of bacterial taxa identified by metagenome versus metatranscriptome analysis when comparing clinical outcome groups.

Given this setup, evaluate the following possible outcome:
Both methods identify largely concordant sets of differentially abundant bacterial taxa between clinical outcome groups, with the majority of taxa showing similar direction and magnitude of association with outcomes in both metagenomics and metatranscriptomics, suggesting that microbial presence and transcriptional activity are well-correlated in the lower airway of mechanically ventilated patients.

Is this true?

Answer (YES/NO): NO